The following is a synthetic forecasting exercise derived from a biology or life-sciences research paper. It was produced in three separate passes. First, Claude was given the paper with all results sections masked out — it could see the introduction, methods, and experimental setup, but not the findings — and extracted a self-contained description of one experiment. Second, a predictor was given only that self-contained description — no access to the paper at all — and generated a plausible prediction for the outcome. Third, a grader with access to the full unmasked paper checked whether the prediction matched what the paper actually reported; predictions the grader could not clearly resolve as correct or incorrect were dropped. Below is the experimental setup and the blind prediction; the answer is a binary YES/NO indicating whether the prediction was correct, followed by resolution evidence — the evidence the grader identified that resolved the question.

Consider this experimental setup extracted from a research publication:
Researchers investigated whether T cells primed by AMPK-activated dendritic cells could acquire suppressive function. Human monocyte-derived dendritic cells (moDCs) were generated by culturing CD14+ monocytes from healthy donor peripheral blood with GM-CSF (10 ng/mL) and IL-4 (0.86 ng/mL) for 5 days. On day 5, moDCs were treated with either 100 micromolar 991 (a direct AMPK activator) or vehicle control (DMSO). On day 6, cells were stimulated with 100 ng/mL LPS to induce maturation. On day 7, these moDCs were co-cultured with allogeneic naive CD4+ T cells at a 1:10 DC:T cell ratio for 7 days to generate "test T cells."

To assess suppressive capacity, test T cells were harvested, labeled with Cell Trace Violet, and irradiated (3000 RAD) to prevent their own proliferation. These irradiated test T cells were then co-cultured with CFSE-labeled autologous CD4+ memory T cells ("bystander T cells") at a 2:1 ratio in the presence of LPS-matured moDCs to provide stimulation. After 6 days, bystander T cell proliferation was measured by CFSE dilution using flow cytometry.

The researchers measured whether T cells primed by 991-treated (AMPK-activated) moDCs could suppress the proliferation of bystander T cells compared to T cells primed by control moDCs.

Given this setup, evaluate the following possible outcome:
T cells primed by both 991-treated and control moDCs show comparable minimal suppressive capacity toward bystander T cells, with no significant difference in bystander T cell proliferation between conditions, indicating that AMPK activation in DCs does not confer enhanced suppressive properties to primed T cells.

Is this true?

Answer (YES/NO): NO